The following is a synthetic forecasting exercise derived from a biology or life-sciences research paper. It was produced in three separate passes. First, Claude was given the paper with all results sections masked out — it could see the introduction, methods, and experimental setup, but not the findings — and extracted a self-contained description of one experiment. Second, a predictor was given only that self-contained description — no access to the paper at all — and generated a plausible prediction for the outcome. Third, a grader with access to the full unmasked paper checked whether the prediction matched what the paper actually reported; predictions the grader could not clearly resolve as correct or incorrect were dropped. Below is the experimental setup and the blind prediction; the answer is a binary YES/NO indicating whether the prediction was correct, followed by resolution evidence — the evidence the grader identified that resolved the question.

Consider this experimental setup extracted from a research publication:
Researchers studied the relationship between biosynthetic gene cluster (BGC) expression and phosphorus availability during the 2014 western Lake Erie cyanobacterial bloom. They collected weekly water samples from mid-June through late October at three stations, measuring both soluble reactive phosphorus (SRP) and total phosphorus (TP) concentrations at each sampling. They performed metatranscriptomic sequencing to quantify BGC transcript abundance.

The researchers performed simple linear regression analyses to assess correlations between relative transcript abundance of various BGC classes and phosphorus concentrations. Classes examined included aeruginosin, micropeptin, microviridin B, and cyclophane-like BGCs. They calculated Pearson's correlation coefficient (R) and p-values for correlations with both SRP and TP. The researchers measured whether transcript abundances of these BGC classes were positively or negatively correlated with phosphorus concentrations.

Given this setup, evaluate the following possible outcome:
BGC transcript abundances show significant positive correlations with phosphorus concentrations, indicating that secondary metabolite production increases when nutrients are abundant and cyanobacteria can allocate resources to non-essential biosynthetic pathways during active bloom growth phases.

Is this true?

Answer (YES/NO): YES